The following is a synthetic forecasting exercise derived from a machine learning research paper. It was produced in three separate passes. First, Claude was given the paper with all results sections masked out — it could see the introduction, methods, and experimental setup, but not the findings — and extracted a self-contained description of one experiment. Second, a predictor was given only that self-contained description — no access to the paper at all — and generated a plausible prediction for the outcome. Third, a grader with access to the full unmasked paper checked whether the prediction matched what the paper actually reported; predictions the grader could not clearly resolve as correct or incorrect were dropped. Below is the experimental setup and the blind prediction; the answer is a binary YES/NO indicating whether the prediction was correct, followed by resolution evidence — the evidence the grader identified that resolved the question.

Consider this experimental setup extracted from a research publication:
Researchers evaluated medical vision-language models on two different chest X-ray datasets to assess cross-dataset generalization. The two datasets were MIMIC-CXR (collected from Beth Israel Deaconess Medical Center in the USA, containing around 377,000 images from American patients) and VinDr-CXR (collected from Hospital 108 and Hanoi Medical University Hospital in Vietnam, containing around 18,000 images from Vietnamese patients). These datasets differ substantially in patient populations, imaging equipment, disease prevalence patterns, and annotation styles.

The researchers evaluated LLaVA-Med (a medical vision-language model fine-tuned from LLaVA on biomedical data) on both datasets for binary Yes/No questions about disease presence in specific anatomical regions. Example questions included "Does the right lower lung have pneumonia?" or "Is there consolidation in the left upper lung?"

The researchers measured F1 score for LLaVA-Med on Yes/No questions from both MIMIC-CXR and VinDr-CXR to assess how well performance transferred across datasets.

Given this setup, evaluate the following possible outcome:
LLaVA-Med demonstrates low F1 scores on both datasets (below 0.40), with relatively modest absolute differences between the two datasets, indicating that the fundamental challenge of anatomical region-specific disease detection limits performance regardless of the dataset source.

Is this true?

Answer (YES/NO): NO